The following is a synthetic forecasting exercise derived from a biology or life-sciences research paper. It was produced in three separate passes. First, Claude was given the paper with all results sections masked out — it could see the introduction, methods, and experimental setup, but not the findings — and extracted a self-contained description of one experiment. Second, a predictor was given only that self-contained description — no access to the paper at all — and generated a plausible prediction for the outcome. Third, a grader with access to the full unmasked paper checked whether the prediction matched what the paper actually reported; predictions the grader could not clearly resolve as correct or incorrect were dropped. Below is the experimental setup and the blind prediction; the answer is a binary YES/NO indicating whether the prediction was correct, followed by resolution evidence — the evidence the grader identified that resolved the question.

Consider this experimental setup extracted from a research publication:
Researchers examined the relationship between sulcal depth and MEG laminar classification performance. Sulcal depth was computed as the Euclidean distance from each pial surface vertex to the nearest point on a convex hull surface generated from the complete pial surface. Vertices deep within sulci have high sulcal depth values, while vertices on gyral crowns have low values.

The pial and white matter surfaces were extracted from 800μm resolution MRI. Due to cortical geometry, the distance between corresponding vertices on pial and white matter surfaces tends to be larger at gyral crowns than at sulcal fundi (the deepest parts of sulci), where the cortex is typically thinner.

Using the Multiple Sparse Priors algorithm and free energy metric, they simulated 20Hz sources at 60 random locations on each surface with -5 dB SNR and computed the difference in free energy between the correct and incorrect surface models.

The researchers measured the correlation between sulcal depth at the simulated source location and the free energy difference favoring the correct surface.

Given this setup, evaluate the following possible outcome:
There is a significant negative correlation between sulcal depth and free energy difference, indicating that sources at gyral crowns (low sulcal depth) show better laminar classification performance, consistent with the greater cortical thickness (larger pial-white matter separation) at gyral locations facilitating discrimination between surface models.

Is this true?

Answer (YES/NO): NO